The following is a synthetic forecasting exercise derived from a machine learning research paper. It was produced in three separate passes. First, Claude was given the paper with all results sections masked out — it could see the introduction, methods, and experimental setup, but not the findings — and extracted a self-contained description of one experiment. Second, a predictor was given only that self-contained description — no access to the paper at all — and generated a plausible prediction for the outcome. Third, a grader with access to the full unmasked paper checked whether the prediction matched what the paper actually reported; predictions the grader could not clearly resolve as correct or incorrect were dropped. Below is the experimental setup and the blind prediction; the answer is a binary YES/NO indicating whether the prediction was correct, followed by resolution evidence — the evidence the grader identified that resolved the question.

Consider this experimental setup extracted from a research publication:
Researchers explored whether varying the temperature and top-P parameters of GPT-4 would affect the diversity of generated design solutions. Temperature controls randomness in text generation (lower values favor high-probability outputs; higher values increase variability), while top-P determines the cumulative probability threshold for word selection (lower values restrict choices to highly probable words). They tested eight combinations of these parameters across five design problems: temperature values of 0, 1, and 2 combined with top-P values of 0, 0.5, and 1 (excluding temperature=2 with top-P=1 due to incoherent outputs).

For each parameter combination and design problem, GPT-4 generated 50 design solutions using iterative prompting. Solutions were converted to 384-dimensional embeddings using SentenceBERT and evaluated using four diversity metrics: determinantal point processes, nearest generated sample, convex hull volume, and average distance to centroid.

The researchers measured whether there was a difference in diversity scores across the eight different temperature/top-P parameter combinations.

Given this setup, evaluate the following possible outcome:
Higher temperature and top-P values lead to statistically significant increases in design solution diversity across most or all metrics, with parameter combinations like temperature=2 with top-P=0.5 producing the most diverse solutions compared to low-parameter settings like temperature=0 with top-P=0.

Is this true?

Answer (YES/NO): NO